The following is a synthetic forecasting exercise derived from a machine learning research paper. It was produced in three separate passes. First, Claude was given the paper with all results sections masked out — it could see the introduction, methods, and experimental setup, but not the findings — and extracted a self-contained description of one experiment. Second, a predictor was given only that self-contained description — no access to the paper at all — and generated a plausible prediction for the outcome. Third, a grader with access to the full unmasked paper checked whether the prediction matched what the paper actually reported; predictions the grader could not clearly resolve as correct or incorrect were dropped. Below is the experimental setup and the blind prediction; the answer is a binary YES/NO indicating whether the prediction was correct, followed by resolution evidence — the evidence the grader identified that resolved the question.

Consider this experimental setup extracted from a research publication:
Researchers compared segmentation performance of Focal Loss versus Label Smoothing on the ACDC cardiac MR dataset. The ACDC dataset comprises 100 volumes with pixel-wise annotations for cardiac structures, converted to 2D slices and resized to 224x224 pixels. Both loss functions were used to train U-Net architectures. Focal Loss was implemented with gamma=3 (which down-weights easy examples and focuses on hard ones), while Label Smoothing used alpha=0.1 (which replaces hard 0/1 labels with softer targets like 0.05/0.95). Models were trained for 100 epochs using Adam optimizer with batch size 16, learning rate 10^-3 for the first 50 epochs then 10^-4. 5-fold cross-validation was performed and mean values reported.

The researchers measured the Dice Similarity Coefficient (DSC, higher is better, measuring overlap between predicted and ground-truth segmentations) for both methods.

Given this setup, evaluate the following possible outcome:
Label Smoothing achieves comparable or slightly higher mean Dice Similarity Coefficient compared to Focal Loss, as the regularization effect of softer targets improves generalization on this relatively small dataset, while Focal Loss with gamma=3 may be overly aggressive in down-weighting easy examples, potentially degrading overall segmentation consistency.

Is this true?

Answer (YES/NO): NO